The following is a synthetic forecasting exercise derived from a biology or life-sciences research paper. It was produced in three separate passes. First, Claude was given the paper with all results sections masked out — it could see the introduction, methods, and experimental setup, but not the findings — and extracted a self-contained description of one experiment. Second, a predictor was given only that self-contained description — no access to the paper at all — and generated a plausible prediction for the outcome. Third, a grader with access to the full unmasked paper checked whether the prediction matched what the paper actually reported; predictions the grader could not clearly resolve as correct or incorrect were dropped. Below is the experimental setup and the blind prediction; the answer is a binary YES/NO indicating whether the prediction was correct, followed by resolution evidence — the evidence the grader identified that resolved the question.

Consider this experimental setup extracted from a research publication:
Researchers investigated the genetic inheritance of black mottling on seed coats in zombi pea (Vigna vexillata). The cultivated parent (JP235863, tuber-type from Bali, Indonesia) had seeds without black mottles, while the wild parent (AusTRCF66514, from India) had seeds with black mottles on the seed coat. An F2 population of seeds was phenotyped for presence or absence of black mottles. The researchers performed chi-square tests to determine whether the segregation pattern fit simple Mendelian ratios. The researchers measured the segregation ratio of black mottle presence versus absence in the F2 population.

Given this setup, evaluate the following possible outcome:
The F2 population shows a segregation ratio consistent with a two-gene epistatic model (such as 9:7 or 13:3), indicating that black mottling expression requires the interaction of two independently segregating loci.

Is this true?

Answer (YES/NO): NO